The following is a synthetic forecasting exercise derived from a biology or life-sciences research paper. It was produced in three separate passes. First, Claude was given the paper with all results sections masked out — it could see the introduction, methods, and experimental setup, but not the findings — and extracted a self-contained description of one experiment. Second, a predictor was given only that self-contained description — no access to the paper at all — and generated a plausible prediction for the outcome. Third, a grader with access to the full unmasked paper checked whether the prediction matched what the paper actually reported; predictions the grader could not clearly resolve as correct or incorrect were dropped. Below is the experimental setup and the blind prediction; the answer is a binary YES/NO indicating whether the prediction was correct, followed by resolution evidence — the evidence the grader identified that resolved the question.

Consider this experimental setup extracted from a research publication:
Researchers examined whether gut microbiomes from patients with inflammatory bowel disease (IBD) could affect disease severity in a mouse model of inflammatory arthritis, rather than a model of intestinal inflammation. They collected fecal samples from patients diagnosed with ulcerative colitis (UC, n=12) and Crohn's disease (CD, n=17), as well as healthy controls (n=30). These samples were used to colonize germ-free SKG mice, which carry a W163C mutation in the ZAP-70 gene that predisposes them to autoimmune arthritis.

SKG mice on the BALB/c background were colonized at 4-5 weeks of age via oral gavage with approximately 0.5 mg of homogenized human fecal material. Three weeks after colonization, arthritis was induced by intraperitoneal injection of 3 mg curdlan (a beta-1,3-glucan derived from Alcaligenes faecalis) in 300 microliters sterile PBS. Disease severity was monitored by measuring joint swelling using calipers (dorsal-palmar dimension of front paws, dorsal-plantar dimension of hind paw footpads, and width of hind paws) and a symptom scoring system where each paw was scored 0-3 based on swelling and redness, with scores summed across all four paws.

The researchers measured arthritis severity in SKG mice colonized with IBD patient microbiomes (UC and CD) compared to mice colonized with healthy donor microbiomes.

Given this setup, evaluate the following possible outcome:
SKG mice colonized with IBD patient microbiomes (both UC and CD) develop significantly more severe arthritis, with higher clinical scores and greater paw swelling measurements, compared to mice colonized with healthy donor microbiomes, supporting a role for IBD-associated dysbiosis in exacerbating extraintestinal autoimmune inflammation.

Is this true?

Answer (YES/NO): YES